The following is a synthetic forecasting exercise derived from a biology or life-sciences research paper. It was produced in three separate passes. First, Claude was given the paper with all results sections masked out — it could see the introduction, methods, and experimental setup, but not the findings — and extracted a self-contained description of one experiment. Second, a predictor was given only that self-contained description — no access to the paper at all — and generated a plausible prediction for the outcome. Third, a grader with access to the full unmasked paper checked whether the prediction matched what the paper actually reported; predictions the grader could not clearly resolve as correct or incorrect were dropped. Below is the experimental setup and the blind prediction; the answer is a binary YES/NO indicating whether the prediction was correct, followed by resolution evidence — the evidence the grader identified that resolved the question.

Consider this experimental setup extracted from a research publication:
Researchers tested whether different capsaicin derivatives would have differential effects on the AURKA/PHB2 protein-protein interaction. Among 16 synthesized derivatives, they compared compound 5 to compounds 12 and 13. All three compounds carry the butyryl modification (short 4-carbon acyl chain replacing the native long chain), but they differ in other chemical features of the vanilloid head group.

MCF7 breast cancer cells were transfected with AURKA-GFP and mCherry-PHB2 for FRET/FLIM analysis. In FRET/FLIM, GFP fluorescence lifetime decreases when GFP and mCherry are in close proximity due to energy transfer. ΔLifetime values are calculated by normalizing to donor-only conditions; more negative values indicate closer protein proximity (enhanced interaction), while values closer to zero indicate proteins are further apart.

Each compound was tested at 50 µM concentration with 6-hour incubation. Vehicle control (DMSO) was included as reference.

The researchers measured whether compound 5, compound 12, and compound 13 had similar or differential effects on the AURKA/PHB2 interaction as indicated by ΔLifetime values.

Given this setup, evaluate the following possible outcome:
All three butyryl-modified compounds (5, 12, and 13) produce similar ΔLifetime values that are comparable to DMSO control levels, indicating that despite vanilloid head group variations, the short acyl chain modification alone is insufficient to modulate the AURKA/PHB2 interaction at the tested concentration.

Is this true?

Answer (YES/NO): NO